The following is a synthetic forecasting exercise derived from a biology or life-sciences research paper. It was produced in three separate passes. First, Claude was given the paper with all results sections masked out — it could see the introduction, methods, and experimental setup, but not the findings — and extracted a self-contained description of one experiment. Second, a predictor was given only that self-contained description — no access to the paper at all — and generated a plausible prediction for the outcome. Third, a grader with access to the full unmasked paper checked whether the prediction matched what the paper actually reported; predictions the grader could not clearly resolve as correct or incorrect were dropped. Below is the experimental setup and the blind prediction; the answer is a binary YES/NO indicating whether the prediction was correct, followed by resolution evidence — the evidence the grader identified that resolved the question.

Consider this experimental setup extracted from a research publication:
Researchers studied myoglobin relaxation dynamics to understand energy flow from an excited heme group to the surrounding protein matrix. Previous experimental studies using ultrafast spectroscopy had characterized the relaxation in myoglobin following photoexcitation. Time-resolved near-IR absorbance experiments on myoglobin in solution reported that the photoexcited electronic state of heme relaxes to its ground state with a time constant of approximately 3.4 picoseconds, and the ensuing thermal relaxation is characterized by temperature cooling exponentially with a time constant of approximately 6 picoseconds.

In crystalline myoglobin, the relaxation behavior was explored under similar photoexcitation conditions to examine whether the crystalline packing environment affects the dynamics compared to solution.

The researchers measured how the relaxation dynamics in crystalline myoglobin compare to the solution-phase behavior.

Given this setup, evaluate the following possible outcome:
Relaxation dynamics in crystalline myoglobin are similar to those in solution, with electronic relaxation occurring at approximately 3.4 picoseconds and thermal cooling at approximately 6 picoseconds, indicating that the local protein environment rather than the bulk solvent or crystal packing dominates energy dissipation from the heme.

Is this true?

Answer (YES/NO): NO